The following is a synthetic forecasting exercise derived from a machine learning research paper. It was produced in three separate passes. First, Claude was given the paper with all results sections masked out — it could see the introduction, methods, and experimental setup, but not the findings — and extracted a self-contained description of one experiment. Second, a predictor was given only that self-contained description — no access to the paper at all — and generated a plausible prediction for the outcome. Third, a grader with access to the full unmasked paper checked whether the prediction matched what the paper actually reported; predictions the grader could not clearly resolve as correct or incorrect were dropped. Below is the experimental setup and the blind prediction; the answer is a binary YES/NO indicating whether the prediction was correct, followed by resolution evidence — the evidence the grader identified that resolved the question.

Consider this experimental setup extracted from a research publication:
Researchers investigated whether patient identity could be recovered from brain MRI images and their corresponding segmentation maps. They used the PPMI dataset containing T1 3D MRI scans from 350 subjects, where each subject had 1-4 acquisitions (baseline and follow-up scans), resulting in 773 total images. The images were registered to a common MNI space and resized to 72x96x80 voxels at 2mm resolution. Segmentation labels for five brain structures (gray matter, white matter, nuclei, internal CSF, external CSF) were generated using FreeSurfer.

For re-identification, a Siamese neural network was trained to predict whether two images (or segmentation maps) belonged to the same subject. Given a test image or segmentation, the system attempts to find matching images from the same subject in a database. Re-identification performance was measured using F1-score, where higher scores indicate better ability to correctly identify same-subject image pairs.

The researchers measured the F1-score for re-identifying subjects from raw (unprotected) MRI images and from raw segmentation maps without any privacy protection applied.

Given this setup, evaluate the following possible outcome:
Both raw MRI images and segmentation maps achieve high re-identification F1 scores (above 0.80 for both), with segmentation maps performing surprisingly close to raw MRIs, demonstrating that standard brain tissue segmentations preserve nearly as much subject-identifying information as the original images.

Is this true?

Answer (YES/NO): YES